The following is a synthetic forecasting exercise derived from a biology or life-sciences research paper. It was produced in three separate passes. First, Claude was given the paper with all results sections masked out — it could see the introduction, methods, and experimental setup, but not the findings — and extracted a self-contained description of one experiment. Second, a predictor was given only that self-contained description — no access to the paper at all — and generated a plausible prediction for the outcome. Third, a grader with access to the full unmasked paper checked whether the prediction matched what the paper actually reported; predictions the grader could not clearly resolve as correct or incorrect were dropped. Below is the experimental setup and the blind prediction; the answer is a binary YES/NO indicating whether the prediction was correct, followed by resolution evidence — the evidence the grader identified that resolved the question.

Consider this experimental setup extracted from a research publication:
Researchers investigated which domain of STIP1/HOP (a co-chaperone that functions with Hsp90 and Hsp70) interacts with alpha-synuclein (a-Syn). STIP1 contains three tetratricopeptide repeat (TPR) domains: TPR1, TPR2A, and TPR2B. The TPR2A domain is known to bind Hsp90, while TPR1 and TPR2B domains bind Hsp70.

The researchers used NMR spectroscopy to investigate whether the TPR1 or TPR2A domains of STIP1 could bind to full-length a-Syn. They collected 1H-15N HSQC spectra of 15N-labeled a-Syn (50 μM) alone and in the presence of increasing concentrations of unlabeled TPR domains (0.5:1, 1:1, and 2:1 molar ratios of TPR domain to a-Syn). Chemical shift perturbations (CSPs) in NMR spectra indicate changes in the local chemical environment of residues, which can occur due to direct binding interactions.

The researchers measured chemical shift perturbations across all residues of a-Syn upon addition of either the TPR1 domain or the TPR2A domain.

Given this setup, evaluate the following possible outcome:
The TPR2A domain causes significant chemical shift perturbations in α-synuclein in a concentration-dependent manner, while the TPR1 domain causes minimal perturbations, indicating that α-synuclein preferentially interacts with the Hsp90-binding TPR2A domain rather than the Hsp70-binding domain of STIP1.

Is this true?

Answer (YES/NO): YES